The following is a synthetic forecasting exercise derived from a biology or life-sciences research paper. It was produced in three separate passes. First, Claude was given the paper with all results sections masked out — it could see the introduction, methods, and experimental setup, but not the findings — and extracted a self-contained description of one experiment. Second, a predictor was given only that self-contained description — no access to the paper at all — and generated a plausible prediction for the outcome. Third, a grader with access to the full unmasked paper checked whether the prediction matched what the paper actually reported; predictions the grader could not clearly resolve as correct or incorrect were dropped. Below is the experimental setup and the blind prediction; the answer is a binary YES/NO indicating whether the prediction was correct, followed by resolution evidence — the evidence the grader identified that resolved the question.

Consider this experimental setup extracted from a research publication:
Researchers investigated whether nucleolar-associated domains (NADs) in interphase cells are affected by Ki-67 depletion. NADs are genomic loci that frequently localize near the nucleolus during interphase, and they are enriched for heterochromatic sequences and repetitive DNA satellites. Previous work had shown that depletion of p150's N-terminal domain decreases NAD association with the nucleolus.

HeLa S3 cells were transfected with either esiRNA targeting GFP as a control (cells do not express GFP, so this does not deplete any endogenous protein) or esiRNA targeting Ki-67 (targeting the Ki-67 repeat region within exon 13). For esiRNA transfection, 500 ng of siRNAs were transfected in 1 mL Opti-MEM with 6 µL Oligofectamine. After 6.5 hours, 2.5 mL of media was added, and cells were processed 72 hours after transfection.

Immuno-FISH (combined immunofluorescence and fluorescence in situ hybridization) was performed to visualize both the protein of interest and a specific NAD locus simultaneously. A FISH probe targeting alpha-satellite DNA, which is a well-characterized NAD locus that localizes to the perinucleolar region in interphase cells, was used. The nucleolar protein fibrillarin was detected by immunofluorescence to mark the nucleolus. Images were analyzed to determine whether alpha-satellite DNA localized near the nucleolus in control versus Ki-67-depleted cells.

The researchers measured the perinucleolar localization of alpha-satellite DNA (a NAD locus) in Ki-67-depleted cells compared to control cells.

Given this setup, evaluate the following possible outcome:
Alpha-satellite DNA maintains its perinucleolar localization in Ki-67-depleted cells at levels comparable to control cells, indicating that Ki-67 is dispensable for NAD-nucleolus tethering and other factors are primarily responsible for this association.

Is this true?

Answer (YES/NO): NO